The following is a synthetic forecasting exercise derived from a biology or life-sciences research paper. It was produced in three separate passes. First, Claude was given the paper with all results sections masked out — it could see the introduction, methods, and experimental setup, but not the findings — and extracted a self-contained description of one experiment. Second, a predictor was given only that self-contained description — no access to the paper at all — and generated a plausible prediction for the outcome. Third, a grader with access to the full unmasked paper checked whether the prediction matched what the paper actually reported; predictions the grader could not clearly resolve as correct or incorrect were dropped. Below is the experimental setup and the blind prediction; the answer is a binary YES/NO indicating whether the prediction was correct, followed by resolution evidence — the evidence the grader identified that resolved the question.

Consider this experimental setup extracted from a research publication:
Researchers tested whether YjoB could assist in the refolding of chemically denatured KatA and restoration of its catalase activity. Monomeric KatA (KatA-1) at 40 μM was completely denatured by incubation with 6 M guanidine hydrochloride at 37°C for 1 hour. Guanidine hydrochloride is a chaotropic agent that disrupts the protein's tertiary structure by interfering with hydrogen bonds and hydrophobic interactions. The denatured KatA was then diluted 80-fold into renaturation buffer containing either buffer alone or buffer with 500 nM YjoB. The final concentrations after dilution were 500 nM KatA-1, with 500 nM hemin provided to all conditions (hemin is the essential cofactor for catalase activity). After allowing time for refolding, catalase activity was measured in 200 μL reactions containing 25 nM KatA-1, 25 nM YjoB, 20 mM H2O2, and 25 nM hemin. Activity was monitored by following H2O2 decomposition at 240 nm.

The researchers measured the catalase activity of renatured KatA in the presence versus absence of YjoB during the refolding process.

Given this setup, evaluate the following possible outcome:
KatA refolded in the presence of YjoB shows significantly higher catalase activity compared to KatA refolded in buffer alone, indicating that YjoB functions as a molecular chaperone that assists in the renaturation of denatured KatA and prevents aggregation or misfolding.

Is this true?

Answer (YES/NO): NO